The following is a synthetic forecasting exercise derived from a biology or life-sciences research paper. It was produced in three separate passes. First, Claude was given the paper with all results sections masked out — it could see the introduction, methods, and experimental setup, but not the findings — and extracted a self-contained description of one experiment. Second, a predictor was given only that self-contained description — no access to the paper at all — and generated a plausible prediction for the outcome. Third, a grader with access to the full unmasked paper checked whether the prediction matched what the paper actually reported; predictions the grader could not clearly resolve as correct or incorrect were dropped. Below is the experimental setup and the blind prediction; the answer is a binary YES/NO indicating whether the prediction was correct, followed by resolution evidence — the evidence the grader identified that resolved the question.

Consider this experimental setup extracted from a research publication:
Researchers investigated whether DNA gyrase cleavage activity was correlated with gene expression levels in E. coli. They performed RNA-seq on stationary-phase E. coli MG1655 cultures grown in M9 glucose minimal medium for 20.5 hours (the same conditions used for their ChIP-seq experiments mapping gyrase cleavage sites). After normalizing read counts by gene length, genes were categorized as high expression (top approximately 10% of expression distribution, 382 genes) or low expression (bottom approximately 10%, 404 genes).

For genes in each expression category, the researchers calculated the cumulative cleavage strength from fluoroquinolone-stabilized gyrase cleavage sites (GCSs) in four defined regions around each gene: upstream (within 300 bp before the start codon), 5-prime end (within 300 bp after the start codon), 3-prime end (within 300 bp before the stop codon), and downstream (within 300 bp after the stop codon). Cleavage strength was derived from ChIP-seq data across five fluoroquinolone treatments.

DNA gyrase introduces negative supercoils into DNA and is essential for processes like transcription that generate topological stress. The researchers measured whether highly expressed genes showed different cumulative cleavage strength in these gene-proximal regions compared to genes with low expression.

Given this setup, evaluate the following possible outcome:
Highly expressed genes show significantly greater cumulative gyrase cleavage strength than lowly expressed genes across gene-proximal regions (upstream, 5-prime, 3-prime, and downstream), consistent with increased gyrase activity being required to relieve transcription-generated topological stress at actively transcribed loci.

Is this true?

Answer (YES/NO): NO